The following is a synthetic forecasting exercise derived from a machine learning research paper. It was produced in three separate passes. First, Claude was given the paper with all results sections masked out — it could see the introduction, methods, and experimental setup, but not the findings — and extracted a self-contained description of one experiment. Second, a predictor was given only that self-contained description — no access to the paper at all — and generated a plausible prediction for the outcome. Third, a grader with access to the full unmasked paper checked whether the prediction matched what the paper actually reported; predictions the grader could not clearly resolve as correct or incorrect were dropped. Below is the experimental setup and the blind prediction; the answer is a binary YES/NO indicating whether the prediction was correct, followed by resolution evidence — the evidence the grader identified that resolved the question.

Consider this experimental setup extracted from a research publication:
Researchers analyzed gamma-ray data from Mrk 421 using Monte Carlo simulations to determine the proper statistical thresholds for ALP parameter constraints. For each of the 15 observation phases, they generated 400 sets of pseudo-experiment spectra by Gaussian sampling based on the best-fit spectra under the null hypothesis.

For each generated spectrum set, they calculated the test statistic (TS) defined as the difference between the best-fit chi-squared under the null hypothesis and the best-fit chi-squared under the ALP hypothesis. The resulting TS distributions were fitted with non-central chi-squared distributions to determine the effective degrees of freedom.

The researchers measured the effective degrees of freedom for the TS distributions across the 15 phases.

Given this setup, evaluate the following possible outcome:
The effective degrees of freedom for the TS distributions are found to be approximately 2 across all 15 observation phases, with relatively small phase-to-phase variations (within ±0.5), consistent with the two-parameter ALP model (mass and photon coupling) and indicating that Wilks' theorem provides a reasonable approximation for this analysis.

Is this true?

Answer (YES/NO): NO